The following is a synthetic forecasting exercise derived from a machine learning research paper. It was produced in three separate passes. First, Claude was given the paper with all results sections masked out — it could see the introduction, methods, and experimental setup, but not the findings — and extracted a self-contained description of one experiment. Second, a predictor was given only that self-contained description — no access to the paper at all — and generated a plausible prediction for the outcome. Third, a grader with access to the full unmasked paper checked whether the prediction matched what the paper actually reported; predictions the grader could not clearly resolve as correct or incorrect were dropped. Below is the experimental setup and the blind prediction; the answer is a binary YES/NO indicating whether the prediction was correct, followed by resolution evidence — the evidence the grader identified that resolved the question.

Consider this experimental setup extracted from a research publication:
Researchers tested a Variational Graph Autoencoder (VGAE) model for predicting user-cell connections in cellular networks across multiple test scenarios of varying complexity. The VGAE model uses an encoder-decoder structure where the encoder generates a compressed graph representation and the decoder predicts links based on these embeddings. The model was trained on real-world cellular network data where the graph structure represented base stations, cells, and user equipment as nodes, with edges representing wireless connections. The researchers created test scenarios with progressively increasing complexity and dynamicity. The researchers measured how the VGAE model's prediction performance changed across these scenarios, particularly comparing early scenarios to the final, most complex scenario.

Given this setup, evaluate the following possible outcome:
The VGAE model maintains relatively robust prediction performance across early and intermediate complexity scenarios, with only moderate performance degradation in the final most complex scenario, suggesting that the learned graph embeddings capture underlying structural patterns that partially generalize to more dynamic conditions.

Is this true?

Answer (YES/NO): YES